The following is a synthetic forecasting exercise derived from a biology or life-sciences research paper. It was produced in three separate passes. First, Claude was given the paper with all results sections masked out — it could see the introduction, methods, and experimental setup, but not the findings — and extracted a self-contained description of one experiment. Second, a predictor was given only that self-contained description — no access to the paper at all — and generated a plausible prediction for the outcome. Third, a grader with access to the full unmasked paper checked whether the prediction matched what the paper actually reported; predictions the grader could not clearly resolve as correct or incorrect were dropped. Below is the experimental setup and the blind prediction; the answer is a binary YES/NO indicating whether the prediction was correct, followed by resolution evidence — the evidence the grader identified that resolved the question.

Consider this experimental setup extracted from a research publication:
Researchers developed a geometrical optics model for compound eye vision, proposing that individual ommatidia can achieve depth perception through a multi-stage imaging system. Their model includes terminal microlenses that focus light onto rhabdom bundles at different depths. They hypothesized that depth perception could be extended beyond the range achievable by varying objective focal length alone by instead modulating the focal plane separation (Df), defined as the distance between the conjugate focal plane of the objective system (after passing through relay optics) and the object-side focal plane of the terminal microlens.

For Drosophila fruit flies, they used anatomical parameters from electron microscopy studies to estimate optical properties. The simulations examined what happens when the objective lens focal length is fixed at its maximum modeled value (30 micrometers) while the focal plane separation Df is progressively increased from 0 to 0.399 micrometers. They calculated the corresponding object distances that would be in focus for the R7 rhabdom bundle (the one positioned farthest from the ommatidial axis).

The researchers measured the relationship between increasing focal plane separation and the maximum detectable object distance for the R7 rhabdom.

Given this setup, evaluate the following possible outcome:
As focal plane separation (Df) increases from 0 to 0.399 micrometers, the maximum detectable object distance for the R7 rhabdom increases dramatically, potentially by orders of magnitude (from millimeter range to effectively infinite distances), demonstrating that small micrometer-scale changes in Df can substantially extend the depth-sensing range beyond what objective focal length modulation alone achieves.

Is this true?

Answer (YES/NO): YES